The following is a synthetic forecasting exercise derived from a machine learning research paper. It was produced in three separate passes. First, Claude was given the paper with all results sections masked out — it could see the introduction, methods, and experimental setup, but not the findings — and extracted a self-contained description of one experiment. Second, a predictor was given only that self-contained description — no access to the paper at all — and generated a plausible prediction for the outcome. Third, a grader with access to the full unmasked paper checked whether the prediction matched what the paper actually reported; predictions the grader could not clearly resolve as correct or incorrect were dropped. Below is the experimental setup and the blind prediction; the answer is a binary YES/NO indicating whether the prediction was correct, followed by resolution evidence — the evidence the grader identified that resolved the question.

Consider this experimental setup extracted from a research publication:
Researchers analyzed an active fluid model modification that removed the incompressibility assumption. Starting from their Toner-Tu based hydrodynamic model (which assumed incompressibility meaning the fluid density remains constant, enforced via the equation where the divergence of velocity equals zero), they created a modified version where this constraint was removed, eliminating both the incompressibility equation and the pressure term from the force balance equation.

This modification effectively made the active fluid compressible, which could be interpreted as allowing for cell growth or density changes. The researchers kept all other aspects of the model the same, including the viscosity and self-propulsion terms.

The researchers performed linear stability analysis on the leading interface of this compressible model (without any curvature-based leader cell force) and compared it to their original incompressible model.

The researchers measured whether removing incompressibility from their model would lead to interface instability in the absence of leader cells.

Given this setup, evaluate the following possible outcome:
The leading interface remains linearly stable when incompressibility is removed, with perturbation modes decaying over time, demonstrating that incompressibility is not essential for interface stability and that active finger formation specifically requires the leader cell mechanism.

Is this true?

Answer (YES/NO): YES